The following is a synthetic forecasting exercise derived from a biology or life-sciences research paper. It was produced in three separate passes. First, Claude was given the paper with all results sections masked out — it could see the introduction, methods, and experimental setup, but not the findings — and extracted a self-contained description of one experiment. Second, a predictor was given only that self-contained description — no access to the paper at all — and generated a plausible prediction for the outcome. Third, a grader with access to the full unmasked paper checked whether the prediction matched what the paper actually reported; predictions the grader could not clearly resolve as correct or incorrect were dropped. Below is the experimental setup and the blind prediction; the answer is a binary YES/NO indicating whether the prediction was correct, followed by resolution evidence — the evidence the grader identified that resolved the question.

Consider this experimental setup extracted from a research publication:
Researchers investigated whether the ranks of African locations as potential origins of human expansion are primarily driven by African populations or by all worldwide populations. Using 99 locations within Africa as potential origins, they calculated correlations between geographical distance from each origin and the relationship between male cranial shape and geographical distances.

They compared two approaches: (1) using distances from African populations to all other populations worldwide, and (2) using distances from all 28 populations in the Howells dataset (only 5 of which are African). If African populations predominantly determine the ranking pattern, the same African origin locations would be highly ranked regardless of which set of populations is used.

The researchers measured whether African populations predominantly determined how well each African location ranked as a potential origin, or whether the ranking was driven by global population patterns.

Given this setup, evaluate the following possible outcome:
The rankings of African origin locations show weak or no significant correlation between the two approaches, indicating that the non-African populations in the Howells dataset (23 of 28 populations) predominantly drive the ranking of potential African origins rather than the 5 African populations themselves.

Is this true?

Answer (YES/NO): NO